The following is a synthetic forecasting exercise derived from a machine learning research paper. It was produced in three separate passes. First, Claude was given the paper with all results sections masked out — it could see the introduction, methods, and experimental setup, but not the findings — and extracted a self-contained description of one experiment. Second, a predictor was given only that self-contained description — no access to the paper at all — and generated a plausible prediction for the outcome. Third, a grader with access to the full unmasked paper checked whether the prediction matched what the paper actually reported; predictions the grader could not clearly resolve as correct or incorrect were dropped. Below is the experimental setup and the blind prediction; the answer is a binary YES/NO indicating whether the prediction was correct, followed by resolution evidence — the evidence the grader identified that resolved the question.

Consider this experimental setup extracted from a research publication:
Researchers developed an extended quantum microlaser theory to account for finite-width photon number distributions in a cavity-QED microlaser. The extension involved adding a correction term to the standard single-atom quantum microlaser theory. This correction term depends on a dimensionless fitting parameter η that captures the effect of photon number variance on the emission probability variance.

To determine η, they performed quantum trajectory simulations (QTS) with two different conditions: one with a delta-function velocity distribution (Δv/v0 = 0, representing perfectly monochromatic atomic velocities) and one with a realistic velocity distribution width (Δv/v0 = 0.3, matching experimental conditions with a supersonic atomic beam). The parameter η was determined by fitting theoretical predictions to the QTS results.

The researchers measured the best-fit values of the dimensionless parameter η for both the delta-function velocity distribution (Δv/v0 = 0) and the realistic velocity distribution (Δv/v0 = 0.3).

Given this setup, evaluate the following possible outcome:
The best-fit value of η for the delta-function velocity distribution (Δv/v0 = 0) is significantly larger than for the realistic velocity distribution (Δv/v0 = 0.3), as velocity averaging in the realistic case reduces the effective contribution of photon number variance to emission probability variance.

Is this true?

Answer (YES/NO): NO